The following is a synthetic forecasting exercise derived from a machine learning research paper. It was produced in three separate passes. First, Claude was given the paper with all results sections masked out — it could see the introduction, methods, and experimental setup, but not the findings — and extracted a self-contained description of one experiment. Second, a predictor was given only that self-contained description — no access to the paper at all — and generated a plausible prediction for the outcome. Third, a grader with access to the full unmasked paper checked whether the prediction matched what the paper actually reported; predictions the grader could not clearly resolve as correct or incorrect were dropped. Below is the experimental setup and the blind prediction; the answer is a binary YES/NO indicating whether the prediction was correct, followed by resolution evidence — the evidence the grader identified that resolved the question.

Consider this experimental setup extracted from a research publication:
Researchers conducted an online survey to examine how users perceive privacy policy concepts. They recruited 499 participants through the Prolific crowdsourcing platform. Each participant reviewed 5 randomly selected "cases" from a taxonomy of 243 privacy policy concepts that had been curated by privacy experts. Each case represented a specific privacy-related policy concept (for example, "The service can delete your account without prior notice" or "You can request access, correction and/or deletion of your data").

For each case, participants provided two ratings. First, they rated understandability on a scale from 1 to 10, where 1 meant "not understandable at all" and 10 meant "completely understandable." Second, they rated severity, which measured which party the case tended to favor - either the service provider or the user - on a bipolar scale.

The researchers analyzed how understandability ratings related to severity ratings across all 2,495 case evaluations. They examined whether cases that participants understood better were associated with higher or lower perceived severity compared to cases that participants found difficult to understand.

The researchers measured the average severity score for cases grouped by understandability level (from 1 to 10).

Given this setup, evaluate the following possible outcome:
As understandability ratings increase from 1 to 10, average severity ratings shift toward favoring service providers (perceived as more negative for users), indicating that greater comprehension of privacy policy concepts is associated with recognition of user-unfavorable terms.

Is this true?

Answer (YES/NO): NO